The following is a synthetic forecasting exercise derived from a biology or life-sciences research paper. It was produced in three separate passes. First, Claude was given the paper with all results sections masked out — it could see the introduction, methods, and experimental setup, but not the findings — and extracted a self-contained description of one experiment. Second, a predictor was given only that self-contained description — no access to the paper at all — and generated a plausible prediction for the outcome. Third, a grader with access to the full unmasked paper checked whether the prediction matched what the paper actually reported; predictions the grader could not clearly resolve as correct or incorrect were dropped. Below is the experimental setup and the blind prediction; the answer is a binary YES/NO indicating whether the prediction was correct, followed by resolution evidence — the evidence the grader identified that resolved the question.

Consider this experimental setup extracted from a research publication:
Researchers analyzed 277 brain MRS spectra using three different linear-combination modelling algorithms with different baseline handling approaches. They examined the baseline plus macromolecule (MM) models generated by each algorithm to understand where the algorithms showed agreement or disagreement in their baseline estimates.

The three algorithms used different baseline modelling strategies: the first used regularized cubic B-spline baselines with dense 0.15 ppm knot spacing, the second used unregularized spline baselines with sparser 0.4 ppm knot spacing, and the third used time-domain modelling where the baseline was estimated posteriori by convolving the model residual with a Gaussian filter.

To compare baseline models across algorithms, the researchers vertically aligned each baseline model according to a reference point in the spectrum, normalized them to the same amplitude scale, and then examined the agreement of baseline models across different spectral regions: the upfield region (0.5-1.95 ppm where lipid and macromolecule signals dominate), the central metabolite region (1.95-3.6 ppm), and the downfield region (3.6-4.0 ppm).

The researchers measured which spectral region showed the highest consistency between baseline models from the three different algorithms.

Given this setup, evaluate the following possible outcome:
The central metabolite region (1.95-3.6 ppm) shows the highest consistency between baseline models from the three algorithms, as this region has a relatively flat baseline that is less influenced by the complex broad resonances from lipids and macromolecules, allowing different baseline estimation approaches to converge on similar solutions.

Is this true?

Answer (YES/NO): YES